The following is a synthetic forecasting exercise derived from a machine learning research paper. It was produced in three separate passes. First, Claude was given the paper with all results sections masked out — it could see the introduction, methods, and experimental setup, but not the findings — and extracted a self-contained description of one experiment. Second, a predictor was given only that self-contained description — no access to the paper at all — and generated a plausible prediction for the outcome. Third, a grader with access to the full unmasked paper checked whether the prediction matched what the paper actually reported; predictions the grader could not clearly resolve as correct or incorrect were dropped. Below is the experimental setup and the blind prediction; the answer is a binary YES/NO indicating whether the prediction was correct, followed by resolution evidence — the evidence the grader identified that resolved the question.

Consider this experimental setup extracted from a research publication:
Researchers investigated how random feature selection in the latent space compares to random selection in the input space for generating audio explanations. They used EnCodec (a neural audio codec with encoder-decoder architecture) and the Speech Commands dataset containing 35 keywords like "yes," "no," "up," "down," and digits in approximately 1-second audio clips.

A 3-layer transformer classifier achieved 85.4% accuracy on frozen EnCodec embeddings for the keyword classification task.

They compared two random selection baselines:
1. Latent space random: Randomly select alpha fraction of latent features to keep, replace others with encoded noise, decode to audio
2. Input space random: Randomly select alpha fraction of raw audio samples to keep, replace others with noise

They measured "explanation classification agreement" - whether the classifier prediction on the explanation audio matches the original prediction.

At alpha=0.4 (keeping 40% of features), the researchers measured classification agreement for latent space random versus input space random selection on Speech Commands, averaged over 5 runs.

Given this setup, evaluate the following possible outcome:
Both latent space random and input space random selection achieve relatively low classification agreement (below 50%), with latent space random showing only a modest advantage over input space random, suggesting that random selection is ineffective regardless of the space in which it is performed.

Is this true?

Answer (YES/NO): NO